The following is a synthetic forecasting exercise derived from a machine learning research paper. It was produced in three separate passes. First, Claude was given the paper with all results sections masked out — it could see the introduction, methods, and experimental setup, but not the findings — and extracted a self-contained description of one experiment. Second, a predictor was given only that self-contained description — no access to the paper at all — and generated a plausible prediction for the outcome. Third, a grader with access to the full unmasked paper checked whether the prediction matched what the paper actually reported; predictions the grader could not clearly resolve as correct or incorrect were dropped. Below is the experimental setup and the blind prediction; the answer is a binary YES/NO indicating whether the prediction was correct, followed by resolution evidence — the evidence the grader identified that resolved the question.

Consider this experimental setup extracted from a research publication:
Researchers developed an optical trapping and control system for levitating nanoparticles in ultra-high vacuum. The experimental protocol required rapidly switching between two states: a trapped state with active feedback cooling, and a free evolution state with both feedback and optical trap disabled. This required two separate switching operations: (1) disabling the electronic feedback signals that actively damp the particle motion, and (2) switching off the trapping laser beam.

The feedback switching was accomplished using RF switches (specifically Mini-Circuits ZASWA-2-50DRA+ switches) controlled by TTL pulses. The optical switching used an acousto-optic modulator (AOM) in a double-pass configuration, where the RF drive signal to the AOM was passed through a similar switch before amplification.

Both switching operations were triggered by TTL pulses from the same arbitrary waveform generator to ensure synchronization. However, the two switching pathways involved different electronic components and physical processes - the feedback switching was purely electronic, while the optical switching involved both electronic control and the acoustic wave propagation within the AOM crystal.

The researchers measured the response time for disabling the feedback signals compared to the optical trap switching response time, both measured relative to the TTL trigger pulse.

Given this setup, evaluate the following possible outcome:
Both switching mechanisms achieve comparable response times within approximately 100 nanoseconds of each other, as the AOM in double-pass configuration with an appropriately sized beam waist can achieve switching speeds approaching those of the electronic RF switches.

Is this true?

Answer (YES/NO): NO